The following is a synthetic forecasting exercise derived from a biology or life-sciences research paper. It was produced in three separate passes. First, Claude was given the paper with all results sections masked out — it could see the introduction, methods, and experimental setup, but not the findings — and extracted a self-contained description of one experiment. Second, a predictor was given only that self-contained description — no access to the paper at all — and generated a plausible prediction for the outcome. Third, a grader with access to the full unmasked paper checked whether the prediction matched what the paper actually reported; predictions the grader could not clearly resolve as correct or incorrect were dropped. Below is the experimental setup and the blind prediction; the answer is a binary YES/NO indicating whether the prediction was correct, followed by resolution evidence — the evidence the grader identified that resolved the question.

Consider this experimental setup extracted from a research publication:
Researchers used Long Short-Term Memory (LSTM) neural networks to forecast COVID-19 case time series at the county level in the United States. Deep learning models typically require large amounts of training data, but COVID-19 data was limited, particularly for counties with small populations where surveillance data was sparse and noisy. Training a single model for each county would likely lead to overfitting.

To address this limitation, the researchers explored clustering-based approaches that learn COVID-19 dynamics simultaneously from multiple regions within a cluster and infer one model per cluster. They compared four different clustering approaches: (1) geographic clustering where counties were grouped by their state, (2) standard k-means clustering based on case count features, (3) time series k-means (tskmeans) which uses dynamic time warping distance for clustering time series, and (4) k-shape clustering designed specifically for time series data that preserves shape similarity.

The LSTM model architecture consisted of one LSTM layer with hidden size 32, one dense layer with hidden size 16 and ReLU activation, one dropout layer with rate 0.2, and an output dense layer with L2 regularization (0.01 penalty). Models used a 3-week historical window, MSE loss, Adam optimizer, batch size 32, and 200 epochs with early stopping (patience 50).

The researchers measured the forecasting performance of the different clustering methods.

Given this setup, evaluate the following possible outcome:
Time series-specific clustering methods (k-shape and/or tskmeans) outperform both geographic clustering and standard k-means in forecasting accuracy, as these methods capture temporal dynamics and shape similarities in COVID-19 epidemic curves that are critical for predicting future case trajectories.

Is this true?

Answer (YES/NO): NO